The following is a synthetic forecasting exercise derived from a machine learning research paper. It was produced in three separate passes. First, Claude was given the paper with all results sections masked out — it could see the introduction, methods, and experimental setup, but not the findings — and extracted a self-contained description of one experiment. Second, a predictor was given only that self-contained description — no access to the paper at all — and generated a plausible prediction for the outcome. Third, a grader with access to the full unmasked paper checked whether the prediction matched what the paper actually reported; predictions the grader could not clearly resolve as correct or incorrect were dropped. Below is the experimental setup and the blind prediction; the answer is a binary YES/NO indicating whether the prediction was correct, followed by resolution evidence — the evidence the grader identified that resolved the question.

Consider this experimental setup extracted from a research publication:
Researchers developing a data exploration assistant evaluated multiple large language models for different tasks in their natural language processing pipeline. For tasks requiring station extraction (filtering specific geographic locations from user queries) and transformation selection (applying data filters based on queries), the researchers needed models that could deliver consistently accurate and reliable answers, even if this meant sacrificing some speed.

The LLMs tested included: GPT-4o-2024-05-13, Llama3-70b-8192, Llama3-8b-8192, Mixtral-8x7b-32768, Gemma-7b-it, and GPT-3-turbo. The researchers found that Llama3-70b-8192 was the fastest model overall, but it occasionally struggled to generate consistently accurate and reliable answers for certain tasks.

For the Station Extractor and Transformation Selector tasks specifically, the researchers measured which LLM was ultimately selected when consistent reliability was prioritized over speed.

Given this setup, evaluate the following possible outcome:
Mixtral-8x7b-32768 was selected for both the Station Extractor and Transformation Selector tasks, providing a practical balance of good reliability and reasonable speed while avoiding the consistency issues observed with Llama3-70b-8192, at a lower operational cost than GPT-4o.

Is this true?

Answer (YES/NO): NO